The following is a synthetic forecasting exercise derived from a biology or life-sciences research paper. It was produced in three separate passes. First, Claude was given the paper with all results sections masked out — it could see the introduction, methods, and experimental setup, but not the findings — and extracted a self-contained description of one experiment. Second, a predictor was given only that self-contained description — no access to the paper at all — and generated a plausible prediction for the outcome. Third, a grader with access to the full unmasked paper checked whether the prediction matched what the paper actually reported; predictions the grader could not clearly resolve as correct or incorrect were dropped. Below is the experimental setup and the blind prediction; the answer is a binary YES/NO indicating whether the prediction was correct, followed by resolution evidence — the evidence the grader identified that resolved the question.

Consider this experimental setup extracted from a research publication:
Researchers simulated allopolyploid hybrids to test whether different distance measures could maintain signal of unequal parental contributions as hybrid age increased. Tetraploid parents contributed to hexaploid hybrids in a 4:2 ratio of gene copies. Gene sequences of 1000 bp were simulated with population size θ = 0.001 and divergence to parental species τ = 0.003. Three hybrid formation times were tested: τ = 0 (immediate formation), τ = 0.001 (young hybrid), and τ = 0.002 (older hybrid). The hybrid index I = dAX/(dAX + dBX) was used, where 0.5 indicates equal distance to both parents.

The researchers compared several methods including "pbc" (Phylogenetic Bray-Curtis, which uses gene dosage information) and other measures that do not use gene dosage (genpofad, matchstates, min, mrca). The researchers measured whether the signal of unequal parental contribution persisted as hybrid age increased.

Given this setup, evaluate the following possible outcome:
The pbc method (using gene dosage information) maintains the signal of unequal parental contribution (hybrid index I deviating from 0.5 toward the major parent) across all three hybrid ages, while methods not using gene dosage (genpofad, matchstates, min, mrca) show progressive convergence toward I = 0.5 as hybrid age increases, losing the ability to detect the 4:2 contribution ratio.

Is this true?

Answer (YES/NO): YES